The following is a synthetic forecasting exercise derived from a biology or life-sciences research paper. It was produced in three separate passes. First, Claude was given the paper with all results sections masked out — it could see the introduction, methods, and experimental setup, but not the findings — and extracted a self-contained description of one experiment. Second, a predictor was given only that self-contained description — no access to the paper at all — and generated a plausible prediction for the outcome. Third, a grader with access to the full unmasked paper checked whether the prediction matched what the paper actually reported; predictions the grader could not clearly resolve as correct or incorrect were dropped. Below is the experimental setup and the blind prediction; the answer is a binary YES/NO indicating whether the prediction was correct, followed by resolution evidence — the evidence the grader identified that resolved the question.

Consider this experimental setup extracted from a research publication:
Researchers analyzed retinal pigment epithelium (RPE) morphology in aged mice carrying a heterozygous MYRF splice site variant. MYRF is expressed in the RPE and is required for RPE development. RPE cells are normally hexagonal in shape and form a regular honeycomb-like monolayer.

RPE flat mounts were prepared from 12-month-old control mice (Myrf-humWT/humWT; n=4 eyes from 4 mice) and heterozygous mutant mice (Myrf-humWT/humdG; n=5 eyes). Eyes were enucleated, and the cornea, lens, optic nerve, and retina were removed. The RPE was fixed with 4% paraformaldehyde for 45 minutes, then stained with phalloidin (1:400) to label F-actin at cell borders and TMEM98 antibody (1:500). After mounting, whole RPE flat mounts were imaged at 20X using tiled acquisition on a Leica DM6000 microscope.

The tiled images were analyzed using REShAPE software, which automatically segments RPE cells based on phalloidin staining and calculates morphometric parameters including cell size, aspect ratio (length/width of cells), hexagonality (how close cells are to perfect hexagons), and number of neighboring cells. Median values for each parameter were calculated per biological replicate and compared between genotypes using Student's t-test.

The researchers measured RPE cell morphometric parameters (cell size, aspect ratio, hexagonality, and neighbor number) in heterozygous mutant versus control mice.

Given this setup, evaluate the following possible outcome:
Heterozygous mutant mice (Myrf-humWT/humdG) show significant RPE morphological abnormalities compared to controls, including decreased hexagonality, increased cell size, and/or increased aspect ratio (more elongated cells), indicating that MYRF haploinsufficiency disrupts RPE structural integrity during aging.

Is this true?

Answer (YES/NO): NO